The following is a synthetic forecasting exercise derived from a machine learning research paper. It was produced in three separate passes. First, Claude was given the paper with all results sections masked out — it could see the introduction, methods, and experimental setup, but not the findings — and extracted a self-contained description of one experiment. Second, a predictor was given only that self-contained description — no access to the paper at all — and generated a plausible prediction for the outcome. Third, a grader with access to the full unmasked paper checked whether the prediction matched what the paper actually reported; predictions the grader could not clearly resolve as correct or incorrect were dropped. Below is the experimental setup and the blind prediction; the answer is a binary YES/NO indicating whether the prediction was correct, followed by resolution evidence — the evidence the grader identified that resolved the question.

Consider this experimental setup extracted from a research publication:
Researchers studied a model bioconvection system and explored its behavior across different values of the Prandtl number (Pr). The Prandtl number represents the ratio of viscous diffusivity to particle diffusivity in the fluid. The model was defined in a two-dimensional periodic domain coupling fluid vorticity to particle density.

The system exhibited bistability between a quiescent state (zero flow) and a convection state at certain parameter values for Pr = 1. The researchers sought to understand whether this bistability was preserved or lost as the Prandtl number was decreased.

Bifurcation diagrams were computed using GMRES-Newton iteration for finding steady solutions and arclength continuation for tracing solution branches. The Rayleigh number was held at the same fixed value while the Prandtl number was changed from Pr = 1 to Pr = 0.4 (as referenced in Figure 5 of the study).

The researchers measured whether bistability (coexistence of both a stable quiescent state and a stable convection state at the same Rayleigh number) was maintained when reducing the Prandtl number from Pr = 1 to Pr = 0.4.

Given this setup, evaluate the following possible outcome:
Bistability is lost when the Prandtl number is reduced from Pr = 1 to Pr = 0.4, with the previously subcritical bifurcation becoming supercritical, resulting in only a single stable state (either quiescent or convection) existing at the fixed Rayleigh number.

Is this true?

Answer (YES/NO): YES